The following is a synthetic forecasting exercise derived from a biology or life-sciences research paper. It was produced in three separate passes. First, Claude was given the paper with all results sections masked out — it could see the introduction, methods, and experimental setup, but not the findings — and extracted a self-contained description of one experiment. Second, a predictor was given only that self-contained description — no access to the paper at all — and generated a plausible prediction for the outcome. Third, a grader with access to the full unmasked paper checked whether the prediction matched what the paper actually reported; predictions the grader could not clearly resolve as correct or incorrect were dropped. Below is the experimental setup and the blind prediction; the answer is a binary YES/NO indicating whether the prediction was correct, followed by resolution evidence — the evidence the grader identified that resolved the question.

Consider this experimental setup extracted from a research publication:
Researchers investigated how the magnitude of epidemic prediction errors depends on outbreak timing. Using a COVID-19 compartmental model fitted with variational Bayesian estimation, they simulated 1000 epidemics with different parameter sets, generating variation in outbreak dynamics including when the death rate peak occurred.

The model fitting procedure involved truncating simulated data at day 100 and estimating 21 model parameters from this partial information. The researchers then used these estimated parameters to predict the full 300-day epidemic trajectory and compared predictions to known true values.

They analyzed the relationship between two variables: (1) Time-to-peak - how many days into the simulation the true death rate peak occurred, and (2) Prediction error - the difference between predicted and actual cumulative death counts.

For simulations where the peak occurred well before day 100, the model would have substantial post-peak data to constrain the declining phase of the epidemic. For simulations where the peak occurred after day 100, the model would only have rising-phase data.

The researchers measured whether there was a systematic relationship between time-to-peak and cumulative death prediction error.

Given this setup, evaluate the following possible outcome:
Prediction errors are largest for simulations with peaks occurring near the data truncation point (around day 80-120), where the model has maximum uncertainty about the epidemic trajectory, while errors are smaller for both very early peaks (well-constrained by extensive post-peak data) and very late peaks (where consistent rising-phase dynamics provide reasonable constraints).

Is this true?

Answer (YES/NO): NO